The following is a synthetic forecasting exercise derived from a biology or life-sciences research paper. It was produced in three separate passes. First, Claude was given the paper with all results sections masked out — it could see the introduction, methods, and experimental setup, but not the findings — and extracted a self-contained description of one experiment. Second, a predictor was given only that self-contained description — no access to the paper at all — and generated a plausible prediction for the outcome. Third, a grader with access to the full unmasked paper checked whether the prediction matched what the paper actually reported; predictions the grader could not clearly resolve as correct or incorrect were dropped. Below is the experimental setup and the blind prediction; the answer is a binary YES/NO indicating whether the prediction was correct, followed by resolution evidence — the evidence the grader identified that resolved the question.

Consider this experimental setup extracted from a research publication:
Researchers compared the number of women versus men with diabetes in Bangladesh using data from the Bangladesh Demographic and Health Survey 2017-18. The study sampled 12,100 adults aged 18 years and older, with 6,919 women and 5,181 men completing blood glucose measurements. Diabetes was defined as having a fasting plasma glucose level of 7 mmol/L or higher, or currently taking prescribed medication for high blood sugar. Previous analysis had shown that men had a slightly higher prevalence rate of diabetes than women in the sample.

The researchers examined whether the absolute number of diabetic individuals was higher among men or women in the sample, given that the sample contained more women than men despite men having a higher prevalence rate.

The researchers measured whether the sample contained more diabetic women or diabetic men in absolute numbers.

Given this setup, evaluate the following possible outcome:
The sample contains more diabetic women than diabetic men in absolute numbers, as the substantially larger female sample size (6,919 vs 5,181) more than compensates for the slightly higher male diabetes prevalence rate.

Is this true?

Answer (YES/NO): YES